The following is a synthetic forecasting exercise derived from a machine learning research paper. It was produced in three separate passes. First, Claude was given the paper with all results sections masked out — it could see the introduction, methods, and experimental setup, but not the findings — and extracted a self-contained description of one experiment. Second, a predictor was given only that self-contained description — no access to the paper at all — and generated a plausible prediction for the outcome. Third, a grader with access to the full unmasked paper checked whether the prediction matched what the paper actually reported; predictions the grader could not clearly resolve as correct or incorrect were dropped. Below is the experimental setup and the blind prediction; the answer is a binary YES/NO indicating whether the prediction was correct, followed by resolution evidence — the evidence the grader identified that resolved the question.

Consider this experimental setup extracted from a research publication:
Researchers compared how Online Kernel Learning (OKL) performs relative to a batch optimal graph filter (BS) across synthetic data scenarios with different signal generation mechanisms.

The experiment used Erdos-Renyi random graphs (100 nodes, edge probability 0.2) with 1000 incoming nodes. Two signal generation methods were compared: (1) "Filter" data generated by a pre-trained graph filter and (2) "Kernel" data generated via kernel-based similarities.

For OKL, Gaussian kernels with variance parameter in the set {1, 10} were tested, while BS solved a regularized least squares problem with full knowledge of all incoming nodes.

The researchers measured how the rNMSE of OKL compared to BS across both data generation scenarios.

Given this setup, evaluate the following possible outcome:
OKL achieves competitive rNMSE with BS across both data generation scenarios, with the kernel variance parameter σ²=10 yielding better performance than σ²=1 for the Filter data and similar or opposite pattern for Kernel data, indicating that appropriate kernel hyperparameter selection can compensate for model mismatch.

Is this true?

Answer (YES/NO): NO